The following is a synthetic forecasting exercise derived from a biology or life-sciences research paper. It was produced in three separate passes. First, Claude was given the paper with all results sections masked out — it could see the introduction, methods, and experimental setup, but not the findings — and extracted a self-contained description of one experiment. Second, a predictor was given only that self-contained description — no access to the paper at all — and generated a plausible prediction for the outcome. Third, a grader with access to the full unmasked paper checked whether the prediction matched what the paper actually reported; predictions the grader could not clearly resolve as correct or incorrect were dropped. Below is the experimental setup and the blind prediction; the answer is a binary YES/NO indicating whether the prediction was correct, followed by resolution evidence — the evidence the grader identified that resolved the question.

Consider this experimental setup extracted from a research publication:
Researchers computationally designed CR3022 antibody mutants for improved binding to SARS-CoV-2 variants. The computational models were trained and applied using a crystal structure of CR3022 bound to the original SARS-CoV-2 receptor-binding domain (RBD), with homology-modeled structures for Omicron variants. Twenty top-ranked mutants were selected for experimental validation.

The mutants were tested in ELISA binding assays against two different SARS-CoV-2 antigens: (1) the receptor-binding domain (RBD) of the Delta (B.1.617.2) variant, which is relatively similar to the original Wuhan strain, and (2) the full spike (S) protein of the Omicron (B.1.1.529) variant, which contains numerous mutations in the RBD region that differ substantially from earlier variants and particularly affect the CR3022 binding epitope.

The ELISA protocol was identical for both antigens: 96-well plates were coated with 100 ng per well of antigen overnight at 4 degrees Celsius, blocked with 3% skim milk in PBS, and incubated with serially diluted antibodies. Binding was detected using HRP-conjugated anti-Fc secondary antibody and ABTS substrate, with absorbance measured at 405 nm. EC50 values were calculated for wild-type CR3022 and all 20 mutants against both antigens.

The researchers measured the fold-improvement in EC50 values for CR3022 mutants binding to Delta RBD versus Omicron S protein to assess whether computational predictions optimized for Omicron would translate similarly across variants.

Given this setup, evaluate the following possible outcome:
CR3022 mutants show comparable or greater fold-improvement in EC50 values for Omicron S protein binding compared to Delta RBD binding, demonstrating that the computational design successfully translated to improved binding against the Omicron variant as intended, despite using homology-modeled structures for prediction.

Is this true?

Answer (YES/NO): YES